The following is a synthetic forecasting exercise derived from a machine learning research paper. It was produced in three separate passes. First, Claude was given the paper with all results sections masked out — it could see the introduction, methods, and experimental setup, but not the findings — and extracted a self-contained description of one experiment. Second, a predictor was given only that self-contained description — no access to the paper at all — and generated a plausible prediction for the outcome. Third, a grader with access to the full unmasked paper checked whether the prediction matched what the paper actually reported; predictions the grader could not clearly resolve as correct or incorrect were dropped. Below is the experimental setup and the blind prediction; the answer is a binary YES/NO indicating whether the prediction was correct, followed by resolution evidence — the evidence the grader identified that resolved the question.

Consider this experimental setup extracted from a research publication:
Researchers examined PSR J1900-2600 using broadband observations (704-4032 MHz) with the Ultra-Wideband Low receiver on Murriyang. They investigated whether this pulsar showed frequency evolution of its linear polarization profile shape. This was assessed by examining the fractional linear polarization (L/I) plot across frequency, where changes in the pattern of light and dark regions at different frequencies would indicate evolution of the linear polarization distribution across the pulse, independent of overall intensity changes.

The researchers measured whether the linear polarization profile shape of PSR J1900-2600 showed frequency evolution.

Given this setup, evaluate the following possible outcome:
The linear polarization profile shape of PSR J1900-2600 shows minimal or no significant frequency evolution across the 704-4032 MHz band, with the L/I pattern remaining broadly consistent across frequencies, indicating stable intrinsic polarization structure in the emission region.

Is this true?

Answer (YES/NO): NO